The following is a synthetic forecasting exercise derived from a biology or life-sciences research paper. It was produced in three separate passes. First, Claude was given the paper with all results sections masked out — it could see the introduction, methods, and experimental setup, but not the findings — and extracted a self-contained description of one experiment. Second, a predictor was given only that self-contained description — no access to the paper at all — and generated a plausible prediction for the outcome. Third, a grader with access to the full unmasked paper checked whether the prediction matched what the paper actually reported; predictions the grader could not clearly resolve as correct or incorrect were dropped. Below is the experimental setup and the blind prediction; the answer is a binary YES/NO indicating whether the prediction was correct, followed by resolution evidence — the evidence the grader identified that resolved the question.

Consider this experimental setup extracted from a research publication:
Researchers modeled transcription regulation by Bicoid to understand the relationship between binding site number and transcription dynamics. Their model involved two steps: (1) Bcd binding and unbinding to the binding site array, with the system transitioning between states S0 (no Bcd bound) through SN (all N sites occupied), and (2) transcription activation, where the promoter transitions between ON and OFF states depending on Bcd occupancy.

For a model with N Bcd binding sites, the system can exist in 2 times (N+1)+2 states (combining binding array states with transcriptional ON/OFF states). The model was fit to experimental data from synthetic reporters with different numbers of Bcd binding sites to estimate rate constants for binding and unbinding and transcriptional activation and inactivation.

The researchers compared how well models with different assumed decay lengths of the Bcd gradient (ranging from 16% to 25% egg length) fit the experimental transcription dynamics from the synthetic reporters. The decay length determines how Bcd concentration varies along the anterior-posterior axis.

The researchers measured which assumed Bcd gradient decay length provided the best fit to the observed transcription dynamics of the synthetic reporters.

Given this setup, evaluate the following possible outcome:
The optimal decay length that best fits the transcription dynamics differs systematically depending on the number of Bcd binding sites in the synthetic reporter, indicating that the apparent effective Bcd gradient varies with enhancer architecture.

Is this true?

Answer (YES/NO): NO